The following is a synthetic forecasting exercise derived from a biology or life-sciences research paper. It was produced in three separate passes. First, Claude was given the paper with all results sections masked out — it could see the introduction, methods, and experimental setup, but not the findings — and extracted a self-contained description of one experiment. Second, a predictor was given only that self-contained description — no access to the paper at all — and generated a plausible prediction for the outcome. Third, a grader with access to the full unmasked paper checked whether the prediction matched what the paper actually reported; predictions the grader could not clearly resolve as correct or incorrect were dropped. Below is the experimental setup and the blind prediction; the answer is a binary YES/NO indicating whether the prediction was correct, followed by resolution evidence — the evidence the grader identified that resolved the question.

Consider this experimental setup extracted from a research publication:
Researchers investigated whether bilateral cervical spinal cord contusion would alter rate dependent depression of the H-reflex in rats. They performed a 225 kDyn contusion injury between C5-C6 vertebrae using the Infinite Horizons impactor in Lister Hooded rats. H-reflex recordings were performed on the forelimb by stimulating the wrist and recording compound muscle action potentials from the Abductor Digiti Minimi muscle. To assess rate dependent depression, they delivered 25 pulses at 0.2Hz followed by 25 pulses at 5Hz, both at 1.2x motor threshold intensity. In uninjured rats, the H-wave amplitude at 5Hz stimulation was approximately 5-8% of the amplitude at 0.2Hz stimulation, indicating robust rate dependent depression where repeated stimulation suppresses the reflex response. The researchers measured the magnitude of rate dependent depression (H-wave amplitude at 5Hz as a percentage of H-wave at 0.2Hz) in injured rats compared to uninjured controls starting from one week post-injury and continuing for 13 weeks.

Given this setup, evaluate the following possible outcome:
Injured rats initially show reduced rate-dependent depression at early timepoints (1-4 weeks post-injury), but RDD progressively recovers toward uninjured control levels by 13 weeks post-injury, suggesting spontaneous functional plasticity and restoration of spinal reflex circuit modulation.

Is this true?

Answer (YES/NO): NO